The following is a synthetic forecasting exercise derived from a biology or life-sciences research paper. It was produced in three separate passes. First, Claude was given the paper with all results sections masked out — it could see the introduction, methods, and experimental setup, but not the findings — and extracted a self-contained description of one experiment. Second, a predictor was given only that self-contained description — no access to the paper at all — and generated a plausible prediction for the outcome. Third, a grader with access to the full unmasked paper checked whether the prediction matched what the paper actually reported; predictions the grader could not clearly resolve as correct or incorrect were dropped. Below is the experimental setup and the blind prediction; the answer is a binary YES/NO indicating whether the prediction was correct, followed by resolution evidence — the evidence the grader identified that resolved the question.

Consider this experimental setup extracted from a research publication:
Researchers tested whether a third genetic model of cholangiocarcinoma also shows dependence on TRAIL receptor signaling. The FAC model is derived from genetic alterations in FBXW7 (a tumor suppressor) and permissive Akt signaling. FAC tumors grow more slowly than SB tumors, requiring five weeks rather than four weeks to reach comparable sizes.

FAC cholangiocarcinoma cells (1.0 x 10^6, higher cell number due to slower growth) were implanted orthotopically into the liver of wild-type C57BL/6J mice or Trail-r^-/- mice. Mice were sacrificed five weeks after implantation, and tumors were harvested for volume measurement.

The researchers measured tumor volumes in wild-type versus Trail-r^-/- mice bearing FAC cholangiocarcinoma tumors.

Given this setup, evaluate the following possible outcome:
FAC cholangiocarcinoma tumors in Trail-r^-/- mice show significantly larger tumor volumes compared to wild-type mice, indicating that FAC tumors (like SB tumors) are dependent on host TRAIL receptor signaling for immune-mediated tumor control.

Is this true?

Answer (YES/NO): NO